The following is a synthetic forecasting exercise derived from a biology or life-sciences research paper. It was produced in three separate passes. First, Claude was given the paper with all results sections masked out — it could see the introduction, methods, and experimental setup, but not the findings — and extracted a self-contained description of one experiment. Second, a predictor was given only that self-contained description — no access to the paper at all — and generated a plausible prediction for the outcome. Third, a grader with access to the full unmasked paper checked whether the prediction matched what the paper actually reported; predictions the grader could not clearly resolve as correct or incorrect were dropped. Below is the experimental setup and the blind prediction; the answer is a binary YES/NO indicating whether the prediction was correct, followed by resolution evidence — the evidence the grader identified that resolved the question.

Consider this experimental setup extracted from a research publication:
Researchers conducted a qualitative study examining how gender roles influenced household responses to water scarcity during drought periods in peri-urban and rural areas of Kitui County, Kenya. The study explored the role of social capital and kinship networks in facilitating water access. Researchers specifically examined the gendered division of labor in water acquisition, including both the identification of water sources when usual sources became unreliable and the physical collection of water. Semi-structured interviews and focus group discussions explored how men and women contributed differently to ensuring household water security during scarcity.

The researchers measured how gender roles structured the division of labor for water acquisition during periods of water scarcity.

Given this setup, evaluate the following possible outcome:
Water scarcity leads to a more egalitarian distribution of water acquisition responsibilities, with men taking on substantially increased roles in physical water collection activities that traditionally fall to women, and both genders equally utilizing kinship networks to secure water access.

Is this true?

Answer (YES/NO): NO